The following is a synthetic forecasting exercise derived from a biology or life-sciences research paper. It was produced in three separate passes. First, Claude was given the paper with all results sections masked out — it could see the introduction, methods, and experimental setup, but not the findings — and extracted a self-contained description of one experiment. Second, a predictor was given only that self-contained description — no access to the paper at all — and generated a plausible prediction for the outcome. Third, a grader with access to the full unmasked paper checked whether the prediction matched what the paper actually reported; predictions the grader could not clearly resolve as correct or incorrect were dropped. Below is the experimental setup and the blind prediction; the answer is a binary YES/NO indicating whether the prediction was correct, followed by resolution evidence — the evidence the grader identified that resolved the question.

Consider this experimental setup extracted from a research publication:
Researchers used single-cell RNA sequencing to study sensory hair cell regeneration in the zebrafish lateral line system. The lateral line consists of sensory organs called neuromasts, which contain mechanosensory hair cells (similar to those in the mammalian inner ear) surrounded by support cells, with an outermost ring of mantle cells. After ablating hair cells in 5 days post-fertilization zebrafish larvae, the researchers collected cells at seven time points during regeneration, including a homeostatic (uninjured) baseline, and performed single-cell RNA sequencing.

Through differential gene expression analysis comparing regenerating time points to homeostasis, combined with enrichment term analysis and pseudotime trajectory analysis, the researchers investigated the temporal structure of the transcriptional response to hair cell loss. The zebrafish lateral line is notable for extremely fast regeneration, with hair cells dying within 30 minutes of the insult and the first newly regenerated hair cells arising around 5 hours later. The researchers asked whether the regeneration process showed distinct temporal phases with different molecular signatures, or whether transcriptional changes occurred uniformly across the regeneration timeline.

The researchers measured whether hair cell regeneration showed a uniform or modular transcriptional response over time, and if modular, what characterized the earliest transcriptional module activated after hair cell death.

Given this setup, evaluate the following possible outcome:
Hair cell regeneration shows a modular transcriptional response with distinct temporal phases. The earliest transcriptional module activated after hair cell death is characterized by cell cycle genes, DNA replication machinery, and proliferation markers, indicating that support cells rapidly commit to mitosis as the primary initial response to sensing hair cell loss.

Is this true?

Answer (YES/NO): NO